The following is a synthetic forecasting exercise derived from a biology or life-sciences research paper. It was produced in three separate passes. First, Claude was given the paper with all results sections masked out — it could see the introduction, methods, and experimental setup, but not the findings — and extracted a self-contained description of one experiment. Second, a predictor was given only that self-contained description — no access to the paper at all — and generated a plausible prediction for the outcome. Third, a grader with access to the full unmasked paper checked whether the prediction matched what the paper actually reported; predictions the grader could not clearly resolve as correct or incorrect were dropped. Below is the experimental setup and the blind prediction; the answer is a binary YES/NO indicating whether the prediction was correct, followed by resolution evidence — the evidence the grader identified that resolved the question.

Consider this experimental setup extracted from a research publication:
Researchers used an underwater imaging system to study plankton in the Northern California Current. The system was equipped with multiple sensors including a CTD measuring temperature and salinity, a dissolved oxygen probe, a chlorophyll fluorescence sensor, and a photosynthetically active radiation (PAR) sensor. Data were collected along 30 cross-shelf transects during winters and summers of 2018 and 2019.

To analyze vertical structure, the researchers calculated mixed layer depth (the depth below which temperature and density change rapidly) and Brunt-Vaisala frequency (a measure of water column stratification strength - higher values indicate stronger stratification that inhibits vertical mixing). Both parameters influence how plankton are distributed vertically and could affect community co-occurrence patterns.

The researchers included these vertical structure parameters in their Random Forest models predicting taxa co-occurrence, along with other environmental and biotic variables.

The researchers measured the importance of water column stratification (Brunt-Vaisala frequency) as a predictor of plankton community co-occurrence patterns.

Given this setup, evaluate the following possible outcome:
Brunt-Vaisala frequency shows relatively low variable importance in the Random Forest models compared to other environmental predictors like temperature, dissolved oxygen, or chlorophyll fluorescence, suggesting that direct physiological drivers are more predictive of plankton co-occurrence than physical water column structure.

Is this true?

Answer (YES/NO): YES